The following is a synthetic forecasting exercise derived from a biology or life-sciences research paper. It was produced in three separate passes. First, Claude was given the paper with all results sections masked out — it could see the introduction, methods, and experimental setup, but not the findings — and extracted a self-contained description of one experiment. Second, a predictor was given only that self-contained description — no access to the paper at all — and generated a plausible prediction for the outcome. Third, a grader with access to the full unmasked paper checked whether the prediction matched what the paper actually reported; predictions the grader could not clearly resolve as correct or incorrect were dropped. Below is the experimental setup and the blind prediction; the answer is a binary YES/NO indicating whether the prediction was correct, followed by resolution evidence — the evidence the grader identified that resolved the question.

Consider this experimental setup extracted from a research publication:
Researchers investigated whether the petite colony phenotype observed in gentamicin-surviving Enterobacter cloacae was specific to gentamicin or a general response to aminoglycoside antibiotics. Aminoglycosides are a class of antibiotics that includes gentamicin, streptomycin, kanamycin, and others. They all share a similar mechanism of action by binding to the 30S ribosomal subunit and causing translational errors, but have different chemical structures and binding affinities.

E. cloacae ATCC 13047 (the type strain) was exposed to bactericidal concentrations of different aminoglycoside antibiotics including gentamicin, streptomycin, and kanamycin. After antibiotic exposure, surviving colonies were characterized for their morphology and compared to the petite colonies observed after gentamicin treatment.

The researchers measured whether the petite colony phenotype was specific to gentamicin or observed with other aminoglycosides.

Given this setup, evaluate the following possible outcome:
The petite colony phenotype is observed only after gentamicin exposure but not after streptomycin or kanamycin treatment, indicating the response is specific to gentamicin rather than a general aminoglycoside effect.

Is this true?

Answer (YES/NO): NO